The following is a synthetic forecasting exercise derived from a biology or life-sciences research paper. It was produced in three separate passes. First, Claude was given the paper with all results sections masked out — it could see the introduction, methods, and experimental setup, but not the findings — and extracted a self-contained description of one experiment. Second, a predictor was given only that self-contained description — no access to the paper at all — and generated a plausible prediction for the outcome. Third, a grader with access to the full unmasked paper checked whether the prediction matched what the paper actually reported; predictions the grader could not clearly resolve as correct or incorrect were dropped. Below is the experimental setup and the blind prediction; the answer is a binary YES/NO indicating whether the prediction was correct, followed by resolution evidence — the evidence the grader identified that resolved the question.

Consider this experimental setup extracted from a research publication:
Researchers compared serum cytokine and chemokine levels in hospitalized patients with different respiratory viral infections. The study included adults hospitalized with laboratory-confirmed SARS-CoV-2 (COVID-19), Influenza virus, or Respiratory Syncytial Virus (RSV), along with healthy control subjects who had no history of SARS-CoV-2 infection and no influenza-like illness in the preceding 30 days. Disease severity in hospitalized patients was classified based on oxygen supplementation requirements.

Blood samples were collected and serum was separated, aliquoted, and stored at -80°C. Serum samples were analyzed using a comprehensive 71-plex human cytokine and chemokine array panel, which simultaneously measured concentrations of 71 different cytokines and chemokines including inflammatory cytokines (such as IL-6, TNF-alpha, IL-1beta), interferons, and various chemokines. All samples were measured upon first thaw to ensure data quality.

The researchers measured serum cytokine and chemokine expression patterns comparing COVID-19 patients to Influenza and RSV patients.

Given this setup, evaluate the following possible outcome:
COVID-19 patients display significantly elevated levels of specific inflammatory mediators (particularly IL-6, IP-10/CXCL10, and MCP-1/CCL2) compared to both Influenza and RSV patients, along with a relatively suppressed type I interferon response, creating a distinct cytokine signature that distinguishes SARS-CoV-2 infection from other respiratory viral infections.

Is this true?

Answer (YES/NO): NO